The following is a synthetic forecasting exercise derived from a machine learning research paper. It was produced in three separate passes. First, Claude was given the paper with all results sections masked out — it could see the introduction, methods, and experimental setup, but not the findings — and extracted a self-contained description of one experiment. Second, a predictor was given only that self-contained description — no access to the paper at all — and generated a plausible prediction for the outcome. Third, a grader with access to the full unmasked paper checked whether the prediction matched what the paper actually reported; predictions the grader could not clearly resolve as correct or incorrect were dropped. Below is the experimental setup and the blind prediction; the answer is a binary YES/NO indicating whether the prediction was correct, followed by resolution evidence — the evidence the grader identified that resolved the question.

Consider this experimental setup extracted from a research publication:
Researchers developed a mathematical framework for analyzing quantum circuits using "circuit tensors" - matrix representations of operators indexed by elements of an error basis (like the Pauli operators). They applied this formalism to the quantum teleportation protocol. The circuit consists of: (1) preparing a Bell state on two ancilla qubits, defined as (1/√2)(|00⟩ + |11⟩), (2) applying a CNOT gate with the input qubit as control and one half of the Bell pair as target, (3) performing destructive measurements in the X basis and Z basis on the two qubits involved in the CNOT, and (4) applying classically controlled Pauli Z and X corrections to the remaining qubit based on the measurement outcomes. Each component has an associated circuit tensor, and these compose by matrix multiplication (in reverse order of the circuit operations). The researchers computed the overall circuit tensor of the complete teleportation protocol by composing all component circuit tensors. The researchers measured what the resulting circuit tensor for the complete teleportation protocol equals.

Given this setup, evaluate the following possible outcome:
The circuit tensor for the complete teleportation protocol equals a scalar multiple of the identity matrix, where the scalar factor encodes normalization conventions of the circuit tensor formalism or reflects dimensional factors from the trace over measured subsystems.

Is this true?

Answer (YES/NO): NO